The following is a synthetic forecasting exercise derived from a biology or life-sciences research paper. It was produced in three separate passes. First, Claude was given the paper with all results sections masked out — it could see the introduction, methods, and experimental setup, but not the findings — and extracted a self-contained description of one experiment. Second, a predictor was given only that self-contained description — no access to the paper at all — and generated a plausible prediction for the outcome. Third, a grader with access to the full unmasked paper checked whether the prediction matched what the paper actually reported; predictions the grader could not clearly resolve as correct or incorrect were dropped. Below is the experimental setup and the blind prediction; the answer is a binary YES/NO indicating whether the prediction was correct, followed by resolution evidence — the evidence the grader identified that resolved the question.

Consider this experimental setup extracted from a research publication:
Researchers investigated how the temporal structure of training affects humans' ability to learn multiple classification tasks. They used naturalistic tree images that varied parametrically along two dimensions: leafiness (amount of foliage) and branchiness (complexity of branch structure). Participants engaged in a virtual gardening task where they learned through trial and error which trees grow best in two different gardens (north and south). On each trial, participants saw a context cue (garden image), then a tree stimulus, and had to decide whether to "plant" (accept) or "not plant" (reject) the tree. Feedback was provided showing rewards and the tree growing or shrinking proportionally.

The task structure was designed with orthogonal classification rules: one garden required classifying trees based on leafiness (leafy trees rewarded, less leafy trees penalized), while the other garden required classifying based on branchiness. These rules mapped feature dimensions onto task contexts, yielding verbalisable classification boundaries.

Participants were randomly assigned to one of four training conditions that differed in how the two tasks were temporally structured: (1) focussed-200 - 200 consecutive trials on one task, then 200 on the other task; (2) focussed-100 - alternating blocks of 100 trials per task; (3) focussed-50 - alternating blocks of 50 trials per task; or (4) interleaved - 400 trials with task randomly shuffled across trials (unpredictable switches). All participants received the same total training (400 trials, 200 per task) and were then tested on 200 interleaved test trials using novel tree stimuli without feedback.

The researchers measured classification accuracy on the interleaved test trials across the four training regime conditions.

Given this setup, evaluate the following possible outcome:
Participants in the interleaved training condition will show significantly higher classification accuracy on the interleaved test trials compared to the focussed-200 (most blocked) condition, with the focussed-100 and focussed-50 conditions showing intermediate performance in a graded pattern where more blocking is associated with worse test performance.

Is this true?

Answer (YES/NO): NO